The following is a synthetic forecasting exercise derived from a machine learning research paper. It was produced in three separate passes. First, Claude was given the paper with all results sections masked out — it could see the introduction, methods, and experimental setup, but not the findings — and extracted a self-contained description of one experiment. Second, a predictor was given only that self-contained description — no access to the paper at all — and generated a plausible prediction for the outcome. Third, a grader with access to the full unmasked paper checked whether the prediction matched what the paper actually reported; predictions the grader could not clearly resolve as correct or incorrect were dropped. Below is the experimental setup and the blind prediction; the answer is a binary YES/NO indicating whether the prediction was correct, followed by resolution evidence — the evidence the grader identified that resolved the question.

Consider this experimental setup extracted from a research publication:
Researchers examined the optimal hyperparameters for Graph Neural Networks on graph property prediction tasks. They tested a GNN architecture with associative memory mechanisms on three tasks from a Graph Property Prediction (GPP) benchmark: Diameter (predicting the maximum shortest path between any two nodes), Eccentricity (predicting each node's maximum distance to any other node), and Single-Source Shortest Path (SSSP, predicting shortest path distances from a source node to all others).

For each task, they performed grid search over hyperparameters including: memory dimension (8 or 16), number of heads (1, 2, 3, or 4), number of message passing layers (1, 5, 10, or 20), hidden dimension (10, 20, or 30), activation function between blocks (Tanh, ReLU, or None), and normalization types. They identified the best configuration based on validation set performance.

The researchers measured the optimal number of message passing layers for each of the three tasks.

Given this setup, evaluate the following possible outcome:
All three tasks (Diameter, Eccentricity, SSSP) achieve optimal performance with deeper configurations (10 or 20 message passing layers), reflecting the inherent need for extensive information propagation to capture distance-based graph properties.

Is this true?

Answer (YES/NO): YES